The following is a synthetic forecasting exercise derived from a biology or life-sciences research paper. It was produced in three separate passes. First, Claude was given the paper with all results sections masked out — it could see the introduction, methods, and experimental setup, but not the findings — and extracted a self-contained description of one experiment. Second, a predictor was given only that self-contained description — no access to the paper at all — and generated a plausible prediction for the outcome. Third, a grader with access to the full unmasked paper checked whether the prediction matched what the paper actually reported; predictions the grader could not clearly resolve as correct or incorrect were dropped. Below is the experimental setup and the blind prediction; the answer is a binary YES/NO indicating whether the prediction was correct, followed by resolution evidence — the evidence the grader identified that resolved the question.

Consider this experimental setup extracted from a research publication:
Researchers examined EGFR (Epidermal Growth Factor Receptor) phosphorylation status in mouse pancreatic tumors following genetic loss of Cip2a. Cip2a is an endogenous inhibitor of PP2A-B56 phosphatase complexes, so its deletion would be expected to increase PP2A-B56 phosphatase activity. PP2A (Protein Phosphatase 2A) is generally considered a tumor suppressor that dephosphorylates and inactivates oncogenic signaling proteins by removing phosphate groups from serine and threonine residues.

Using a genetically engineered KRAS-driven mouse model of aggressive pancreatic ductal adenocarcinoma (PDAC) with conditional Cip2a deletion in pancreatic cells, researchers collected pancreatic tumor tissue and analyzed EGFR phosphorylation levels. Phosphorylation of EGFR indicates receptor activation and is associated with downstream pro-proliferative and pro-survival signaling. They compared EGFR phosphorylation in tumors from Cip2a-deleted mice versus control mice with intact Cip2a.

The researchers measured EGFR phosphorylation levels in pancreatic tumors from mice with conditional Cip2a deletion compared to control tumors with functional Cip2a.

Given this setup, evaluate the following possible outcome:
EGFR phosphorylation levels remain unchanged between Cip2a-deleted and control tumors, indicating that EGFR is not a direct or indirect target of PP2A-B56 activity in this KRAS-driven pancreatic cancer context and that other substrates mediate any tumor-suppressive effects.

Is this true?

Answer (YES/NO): NO